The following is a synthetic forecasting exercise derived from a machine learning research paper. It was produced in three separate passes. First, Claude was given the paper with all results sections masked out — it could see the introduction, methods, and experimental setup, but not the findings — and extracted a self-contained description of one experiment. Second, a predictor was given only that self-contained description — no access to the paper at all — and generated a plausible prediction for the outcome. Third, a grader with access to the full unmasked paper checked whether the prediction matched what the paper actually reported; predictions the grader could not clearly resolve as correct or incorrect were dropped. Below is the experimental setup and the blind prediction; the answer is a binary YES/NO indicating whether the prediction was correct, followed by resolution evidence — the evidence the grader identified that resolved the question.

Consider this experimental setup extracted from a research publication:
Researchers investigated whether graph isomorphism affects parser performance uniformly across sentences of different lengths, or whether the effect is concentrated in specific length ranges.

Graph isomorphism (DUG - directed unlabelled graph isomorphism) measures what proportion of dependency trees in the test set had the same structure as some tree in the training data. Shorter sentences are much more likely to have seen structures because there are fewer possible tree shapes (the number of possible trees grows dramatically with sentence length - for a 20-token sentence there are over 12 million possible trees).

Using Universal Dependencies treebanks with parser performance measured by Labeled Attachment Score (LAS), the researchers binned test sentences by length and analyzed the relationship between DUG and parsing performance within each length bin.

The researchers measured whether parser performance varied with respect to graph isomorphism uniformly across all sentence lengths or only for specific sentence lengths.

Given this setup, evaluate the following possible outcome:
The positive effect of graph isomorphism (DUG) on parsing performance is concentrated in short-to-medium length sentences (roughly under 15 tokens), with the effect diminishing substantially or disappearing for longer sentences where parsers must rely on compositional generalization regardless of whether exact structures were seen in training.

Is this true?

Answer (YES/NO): NO